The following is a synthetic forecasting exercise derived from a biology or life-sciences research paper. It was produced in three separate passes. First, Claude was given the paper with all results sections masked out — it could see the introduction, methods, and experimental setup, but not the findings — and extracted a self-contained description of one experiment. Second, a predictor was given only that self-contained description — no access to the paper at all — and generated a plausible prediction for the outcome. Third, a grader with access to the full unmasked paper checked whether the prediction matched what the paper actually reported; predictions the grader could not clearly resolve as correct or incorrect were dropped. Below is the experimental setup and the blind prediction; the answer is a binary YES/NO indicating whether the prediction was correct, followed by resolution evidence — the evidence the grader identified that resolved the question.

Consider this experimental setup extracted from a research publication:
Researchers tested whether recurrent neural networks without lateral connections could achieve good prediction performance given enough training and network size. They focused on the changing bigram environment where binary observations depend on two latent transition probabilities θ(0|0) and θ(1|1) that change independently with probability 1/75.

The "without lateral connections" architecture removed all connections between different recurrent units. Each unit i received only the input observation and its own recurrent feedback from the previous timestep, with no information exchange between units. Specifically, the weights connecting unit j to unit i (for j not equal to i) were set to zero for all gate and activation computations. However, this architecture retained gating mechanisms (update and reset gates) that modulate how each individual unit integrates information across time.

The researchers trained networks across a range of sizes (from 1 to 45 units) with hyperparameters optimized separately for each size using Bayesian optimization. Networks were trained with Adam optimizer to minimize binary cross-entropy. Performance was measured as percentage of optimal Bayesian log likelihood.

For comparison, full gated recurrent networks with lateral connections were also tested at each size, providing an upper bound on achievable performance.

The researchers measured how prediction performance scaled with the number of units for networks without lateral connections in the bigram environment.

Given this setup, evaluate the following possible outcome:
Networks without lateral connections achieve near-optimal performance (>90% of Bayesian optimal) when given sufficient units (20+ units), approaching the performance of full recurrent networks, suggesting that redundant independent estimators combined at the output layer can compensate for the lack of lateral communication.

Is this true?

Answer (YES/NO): NO